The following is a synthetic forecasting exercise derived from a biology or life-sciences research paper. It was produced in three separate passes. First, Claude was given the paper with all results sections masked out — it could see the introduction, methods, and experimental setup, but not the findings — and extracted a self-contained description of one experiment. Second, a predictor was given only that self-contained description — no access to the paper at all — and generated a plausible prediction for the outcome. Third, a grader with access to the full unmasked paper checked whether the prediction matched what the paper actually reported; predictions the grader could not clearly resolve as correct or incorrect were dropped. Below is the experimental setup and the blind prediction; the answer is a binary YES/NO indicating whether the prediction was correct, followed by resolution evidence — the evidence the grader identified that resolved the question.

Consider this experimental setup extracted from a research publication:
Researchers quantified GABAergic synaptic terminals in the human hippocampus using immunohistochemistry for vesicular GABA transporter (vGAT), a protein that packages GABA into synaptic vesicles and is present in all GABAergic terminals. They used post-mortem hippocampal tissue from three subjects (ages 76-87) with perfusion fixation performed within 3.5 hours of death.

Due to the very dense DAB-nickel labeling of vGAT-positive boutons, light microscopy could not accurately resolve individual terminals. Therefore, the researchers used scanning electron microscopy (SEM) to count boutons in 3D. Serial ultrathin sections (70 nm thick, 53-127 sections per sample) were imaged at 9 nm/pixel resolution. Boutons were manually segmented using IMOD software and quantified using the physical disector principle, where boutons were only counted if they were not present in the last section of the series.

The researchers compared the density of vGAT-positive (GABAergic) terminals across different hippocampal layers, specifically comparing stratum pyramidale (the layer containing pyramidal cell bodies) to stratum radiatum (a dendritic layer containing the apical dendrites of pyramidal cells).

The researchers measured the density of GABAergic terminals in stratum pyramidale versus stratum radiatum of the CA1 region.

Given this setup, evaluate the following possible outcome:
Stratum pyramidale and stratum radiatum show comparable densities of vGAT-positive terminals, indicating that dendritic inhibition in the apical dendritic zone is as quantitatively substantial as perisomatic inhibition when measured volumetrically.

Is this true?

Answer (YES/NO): NO